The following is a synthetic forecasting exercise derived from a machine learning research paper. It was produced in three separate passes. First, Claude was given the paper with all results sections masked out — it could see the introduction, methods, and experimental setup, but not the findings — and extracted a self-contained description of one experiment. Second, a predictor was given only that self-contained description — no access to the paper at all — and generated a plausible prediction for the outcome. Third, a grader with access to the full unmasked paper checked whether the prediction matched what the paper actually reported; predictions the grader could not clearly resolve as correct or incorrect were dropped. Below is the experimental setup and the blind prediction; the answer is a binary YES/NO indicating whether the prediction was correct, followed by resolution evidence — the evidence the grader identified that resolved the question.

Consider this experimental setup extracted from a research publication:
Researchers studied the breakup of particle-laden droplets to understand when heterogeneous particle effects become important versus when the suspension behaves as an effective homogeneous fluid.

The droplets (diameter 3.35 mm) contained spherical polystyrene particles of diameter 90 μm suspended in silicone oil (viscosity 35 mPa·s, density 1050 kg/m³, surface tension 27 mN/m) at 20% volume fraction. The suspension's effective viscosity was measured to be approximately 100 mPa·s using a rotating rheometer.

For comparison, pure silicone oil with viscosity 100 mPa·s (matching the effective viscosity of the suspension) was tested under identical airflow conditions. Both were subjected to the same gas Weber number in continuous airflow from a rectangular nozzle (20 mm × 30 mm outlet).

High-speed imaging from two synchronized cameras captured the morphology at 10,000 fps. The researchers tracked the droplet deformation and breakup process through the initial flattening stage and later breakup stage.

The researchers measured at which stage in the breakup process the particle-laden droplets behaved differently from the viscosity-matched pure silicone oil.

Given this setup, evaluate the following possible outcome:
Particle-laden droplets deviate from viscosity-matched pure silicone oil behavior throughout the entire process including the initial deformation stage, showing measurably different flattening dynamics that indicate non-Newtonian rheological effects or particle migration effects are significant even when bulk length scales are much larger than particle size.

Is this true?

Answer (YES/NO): NO